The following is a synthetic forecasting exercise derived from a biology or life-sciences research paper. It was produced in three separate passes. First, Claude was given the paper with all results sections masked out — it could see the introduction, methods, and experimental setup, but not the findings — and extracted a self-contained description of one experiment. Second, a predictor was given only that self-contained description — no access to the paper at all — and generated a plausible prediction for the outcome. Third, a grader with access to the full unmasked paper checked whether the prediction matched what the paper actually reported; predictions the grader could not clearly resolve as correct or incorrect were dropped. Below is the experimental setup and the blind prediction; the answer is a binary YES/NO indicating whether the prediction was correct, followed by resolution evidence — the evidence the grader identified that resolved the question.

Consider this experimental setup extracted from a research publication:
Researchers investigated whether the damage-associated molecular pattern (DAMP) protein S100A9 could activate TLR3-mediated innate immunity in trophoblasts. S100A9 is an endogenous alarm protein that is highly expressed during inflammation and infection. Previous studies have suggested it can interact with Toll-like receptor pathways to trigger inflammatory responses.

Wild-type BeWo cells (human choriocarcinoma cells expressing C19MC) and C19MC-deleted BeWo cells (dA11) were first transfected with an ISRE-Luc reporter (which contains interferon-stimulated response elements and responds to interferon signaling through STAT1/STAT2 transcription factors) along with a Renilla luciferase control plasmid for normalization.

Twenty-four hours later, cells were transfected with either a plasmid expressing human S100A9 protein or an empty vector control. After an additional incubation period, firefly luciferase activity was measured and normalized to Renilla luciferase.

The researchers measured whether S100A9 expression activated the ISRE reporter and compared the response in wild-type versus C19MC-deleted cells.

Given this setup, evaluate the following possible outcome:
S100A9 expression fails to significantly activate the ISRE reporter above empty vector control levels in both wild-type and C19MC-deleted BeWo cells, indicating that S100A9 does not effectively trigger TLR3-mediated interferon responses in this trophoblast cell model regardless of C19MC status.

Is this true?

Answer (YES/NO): YES